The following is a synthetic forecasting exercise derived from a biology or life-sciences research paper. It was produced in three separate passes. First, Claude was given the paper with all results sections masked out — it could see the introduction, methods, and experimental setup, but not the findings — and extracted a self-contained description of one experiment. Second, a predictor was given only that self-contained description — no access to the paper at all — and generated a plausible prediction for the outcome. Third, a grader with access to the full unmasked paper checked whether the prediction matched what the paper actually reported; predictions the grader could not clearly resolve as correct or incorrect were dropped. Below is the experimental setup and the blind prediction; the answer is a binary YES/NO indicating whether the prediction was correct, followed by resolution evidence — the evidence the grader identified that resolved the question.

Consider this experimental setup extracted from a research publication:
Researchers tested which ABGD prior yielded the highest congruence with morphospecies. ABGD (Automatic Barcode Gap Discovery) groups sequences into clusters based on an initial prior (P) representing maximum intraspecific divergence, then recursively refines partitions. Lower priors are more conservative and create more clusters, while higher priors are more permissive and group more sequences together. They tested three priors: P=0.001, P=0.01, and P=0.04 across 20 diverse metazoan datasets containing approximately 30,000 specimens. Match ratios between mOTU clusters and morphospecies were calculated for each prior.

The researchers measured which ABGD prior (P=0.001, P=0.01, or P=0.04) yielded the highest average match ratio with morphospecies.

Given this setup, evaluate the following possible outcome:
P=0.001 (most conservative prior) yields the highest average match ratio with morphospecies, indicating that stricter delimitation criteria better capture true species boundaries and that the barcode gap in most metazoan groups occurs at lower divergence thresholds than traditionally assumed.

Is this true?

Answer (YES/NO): YES